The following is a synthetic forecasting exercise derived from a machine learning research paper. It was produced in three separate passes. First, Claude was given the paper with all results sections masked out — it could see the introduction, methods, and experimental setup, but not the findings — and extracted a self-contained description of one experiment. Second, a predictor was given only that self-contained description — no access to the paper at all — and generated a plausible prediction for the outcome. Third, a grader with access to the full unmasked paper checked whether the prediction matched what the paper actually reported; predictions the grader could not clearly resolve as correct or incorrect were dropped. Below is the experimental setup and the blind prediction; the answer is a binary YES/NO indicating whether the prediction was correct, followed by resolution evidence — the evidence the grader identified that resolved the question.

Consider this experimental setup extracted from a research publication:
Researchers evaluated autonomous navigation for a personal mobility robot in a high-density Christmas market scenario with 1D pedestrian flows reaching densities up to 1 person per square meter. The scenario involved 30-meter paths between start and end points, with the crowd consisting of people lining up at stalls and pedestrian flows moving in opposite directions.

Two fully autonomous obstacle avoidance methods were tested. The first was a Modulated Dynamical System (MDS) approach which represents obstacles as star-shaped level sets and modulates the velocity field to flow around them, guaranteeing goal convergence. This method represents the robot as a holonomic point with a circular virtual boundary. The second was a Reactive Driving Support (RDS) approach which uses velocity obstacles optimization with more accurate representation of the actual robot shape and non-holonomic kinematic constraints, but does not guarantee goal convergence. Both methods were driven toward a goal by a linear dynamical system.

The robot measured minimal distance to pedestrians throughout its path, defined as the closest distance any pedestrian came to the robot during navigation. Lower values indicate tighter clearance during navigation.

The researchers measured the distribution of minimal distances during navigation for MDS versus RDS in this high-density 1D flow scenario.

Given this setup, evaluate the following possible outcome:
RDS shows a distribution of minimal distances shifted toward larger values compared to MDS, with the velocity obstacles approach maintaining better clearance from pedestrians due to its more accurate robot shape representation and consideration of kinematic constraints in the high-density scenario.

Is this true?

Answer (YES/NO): NO